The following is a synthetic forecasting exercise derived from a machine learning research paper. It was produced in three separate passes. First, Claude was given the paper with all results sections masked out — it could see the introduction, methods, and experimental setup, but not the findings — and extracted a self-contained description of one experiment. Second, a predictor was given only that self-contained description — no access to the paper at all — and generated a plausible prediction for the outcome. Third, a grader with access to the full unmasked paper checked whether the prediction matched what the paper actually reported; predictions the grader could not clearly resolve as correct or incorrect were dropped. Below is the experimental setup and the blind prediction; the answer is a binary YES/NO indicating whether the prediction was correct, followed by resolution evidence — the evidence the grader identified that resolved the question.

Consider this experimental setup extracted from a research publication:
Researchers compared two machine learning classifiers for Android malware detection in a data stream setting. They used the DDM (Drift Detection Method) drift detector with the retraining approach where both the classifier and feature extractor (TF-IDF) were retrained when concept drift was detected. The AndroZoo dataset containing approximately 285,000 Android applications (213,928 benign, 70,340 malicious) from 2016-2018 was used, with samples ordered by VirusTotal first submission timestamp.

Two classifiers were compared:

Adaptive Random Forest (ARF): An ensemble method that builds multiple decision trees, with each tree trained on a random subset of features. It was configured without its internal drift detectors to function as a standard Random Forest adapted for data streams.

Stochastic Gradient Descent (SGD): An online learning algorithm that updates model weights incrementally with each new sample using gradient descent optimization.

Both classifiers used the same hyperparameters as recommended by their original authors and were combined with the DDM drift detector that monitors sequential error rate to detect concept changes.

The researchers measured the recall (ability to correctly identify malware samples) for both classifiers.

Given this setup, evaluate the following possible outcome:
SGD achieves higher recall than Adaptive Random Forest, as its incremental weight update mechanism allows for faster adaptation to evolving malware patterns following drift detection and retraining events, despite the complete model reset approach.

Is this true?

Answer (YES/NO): YES